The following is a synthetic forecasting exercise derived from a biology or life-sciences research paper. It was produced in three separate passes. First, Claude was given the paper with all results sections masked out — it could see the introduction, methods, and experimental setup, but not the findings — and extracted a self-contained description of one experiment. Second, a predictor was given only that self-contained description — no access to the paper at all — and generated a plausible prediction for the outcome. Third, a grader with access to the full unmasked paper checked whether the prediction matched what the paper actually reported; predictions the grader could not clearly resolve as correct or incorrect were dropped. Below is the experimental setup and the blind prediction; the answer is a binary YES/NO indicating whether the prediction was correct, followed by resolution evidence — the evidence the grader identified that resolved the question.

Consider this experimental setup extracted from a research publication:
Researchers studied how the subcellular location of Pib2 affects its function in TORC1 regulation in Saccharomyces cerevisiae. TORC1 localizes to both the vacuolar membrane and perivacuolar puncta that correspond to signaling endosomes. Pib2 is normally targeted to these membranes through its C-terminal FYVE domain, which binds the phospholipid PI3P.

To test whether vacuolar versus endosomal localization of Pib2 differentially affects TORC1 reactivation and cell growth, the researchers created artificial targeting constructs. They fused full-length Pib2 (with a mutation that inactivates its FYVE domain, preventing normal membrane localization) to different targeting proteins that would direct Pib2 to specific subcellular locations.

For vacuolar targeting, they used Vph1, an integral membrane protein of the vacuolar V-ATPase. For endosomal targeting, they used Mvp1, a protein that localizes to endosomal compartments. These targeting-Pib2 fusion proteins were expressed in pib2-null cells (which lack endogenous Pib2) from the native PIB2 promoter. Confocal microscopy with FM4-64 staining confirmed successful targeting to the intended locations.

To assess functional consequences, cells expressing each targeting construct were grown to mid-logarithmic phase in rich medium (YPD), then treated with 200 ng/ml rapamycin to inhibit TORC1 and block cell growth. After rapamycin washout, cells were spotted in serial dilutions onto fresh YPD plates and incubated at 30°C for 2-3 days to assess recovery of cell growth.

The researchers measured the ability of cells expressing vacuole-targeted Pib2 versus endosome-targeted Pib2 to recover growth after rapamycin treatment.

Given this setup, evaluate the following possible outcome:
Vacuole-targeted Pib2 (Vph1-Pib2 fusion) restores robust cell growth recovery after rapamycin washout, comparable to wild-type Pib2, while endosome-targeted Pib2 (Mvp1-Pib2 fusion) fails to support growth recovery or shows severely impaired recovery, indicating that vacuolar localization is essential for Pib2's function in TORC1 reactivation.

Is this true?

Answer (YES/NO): YES